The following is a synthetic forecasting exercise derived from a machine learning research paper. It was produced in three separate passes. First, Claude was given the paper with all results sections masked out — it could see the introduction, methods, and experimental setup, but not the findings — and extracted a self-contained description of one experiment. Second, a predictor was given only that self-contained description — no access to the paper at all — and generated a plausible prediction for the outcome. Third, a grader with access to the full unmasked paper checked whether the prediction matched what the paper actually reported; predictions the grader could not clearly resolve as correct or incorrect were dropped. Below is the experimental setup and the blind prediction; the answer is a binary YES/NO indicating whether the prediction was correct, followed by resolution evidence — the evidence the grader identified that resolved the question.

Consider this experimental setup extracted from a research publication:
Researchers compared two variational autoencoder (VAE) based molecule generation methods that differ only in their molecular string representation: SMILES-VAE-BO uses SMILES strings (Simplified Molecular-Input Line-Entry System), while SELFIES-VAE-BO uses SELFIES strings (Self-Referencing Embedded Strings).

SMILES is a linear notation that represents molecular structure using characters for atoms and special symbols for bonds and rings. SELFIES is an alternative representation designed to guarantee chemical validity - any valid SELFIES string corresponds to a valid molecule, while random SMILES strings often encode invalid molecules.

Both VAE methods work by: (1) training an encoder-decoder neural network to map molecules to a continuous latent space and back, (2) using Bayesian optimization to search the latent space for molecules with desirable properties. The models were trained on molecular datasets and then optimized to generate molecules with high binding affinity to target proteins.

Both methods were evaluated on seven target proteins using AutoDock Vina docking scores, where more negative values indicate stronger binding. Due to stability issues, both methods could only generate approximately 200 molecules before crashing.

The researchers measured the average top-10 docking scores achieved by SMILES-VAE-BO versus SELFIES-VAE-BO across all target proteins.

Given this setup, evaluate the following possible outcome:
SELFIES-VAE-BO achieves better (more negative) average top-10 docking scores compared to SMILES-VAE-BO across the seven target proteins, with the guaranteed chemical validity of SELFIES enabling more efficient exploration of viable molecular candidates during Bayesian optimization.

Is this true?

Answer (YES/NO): NO